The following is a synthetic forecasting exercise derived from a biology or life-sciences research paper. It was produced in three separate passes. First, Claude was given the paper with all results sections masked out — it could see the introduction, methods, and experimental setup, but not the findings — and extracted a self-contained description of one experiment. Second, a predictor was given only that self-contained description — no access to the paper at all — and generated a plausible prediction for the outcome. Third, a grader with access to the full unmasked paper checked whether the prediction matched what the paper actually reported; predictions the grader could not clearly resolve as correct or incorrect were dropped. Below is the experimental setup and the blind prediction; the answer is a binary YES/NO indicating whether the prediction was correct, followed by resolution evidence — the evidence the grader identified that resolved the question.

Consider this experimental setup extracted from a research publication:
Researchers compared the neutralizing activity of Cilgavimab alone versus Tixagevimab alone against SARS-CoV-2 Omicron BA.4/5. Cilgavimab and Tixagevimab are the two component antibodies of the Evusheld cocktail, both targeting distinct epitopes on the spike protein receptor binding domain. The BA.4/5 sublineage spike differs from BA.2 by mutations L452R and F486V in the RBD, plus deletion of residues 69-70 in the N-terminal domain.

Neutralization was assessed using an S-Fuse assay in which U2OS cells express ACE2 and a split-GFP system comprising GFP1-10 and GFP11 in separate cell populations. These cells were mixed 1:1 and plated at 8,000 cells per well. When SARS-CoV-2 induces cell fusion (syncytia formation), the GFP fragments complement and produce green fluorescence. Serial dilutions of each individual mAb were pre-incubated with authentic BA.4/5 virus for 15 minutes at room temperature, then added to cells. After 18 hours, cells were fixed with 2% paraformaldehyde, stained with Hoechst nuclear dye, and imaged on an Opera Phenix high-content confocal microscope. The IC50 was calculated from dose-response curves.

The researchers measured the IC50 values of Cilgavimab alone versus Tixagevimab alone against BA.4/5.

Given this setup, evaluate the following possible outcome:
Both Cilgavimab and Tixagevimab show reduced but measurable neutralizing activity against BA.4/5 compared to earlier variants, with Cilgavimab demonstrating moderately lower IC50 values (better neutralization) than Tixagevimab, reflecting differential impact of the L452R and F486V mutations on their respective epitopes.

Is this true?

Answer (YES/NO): NO